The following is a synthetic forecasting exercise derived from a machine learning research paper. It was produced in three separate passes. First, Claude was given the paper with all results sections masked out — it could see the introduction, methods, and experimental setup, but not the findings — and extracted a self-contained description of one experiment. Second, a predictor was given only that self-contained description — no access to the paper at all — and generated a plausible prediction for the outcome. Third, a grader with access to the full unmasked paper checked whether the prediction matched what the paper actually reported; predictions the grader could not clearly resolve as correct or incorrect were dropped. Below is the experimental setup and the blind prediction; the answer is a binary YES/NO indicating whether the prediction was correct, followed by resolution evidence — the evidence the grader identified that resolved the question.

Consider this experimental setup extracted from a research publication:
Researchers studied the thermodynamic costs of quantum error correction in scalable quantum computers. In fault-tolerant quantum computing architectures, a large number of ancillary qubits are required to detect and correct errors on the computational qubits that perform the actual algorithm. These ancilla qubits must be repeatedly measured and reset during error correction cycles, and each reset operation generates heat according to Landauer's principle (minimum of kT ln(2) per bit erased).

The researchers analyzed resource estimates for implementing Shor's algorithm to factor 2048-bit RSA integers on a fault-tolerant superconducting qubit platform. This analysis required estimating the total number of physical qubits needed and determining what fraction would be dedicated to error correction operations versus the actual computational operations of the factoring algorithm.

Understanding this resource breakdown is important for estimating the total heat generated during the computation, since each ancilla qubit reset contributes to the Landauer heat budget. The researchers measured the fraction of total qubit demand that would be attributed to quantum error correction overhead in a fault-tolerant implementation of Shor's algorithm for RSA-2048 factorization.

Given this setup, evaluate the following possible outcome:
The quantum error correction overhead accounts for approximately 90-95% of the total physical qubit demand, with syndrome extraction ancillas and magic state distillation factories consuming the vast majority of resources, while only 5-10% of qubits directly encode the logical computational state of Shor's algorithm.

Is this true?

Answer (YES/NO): NO